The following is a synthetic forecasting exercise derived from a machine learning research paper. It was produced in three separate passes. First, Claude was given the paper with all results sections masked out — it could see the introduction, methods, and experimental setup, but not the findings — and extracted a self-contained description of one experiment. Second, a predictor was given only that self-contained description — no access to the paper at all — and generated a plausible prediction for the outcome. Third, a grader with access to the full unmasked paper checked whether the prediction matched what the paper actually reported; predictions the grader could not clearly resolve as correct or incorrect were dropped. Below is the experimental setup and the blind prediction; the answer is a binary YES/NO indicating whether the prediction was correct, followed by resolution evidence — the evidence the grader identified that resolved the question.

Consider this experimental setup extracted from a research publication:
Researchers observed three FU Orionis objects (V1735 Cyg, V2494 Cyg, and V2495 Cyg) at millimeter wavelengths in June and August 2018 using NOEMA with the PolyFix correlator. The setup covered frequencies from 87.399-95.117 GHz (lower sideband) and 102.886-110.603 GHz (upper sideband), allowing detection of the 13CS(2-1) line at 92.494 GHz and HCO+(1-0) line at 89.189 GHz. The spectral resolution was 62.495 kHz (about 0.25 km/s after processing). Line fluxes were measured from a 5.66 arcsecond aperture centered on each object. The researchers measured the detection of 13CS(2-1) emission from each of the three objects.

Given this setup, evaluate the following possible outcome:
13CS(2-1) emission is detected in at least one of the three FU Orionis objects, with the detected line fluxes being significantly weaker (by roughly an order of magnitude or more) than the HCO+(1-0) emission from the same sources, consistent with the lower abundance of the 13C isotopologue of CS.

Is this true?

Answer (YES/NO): YES